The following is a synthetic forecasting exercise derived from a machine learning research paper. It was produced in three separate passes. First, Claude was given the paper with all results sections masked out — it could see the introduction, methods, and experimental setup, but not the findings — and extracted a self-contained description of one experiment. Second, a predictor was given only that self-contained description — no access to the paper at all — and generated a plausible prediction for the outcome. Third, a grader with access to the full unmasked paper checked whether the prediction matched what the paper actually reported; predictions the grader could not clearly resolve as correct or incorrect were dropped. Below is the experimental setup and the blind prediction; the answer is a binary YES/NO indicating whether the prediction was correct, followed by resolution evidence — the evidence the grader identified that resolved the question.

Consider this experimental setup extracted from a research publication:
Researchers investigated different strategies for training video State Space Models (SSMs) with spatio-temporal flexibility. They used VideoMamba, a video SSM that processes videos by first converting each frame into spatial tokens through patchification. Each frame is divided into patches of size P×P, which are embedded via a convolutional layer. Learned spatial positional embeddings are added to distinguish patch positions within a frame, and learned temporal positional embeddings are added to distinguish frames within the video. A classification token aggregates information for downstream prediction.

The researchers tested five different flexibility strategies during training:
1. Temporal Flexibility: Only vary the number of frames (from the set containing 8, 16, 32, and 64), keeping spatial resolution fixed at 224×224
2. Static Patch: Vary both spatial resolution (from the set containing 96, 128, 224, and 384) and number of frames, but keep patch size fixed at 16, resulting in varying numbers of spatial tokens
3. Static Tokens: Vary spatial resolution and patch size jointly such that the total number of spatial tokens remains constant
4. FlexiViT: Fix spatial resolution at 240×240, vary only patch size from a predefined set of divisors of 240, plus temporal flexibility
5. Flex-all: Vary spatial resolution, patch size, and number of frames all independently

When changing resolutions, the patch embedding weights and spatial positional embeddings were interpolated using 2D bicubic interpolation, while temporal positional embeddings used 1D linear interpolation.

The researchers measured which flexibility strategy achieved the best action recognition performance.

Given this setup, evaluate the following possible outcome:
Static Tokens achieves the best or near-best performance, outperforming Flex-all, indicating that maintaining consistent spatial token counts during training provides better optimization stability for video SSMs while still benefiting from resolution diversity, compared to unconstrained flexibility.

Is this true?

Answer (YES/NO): YES